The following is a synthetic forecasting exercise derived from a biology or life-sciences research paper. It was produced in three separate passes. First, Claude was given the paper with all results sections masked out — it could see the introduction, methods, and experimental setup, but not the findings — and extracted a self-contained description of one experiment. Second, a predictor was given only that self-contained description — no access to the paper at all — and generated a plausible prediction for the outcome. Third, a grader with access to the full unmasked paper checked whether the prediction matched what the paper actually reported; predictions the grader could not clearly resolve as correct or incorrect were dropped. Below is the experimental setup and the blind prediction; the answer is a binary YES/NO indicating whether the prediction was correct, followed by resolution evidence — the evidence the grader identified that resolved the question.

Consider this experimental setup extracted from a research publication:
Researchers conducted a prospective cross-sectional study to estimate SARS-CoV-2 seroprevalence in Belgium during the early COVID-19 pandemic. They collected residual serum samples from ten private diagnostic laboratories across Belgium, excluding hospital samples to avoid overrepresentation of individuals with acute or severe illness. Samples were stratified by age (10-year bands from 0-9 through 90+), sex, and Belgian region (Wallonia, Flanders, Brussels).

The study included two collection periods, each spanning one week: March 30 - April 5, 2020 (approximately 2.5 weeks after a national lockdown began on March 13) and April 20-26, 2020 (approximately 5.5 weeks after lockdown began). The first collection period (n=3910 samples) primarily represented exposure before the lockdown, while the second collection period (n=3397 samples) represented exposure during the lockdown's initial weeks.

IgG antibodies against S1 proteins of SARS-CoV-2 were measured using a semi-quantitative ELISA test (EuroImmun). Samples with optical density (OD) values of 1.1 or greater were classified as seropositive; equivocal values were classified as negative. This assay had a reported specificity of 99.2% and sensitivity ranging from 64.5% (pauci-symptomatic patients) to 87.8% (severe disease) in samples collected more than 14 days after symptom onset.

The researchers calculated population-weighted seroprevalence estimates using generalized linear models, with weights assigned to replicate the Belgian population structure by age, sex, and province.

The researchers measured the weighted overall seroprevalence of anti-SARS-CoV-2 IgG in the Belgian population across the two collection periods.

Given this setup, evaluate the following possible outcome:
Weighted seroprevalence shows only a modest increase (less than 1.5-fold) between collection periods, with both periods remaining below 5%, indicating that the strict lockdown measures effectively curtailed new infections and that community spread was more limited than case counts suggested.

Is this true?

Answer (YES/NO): NO